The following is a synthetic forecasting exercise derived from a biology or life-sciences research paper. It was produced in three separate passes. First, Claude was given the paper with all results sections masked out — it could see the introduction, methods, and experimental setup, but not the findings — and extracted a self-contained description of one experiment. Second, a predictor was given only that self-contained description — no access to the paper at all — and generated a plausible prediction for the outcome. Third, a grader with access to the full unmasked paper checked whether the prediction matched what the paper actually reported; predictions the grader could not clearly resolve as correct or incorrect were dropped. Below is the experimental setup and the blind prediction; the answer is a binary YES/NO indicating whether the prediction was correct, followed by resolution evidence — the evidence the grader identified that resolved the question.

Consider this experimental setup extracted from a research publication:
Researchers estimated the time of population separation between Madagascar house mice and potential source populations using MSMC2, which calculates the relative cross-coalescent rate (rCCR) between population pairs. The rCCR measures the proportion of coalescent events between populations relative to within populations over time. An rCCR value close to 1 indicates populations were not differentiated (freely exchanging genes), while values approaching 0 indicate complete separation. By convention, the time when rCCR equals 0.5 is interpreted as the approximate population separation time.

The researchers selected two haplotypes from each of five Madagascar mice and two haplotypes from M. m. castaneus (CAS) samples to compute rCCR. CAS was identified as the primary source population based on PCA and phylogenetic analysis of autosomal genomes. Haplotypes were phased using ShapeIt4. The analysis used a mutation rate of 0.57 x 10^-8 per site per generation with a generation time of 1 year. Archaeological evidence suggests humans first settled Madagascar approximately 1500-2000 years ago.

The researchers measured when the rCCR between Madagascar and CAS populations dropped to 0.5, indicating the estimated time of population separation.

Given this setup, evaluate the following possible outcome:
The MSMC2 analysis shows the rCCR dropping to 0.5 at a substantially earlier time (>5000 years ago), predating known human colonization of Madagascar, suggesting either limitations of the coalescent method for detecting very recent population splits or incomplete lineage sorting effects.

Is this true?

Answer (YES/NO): YES